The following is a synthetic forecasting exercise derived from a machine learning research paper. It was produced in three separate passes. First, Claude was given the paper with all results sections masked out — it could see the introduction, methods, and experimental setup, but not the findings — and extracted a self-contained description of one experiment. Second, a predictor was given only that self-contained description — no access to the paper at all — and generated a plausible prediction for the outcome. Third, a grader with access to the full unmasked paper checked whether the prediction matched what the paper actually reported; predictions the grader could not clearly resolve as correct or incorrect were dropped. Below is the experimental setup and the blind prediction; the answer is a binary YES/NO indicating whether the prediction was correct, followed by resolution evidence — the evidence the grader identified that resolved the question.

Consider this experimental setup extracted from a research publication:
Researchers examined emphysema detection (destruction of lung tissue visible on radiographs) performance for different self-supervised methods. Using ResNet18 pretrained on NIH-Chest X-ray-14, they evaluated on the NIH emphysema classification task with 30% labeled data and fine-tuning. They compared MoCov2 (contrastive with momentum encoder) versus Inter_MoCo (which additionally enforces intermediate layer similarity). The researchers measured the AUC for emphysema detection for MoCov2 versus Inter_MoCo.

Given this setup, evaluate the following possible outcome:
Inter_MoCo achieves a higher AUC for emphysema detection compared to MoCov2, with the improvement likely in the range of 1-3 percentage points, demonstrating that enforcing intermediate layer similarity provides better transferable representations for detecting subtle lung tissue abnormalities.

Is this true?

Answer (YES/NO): YES